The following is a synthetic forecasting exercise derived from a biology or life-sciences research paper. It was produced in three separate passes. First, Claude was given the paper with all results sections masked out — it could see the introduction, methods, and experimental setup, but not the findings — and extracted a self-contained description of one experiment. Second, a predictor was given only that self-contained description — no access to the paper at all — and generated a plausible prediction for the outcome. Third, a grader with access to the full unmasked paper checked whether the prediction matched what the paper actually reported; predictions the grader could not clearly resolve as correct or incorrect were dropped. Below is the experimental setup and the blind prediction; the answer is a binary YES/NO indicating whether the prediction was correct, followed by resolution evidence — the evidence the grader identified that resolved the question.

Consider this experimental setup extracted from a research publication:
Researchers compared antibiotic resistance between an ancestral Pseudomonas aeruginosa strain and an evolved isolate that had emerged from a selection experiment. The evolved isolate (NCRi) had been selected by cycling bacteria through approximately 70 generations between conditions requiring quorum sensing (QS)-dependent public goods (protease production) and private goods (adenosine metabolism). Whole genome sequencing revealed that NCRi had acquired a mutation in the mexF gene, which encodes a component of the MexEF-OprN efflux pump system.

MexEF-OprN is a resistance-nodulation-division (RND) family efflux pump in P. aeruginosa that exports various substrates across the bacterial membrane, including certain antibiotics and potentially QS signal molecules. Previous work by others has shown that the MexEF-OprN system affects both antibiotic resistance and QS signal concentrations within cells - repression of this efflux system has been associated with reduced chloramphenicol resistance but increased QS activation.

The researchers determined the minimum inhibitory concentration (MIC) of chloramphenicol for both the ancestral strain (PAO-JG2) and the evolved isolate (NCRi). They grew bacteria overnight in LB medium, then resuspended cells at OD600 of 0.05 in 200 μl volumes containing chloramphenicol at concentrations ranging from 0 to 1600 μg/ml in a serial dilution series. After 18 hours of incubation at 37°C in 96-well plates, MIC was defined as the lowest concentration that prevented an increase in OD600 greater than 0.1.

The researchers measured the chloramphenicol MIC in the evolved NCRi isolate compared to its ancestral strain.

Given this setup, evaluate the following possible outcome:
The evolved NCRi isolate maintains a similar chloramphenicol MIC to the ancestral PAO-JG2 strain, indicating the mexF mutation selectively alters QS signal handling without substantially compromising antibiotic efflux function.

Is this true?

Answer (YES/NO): NO